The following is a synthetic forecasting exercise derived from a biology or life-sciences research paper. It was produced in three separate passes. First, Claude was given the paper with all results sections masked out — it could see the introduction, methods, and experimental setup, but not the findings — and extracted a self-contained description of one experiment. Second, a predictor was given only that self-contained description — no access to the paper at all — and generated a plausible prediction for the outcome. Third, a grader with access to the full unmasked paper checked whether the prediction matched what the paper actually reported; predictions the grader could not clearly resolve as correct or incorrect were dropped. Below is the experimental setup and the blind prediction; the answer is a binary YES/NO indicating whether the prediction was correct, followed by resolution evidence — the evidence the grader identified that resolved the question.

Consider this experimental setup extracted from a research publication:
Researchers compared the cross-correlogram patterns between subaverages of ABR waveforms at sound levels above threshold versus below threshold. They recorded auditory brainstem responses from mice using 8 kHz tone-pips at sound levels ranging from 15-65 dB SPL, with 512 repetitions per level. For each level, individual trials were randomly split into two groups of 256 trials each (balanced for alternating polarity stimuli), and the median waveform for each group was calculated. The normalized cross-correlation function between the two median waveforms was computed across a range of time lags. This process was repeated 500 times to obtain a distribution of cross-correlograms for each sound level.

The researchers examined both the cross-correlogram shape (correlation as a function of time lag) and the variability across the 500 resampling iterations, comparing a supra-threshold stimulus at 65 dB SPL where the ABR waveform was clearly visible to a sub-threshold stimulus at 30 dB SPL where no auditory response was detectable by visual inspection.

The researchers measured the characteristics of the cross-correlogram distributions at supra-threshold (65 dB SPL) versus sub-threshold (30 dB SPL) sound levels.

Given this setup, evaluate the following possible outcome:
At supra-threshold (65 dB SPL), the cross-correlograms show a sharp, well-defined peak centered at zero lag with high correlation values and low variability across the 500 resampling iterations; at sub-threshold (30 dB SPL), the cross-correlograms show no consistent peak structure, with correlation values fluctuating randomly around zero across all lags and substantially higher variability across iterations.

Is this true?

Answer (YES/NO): YES